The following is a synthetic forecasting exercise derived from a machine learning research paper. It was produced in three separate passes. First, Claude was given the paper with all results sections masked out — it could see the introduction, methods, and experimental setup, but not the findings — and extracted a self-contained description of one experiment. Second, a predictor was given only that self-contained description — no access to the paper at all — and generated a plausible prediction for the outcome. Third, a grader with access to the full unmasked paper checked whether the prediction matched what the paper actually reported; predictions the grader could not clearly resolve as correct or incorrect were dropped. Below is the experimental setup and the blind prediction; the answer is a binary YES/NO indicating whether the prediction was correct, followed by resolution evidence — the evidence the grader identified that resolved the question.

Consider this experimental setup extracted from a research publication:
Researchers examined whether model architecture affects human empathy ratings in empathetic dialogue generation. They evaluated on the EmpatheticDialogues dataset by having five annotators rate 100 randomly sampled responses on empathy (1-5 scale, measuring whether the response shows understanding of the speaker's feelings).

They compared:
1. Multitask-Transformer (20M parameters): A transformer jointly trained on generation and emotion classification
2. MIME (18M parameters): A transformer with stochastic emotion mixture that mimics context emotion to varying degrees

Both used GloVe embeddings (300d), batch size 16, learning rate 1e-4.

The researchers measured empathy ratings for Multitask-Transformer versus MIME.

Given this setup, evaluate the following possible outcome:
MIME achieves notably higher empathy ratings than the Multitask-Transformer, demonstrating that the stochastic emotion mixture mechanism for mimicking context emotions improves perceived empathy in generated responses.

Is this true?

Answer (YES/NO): NO